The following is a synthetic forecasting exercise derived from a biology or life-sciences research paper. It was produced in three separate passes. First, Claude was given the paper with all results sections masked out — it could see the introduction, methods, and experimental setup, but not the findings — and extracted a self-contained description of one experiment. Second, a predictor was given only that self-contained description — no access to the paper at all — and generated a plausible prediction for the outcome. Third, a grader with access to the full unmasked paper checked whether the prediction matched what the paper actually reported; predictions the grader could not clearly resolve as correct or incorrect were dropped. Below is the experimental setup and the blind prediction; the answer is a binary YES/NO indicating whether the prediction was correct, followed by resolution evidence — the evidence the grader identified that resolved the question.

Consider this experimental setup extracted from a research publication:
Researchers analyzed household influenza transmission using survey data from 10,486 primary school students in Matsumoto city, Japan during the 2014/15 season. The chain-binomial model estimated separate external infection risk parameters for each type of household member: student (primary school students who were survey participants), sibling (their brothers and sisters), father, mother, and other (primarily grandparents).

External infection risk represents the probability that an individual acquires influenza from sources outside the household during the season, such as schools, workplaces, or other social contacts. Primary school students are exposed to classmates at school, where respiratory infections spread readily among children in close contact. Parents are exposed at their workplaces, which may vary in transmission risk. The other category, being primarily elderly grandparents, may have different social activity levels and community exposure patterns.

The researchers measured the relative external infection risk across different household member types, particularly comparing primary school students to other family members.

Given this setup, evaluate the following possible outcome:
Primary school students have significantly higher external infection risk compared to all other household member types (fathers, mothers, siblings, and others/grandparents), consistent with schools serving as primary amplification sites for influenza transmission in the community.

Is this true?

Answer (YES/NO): YES